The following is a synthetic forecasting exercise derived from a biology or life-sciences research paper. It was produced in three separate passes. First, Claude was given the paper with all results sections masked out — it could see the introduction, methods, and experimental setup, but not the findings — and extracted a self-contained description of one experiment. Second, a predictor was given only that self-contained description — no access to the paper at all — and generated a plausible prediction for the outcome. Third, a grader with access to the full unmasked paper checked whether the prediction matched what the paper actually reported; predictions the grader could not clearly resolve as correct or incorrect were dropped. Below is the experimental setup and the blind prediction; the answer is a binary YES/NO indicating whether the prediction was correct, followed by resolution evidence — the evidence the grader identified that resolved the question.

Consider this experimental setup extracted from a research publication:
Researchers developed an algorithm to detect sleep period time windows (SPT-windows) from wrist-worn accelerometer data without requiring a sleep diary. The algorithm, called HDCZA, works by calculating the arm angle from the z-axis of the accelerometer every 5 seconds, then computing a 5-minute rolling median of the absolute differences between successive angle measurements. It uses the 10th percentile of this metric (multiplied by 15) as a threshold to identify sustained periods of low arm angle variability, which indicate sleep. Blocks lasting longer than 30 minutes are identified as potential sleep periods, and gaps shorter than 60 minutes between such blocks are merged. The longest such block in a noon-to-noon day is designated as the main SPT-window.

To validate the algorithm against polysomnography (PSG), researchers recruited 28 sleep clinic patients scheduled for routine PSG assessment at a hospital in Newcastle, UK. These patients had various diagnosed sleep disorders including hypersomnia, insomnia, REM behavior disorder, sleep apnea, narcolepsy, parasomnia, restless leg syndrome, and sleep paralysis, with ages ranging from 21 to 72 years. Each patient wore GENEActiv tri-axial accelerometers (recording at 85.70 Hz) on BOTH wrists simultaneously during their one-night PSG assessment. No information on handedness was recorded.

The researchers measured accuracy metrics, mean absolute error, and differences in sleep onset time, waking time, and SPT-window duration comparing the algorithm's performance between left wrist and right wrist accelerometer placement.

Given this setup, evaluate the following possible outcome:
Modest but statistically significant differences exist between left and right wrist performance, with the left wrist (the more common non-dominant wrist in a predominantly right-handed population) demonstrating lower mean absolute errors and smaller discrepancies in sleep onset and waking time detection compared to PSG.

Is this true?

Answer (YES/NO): NO